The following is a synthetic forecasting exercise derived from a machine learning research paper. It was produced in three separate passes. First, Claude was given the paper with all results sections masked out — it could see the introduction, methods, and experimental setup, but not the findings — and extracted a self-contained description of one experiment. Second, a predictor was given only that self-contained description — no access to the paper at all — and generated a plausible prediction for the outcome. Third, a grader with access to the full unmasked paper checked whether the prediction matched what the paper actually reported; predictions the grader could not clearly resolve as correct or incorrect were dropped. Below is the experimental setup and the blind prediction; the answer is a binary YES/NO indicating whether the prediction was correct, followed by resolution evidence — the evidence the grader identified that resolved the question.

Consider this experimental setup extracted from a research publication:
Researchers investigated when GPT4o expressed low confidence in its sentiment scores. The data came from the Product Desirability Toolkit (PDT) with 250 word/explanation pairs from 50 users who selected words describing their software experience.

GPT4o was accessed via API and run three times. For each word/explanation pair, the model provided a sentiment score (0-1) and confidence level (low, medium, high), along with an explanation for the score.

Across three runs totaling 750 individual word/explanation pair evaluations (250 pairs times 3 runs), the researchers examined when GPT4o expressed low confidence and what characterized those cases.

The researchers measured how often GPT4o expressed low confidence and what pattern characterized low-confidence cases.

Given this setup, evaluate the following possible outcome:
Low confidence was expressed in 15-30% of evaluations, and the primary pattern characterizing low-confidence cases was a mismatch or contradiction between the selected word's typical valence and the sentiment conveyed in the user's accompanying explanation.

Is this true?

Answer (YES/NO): NO